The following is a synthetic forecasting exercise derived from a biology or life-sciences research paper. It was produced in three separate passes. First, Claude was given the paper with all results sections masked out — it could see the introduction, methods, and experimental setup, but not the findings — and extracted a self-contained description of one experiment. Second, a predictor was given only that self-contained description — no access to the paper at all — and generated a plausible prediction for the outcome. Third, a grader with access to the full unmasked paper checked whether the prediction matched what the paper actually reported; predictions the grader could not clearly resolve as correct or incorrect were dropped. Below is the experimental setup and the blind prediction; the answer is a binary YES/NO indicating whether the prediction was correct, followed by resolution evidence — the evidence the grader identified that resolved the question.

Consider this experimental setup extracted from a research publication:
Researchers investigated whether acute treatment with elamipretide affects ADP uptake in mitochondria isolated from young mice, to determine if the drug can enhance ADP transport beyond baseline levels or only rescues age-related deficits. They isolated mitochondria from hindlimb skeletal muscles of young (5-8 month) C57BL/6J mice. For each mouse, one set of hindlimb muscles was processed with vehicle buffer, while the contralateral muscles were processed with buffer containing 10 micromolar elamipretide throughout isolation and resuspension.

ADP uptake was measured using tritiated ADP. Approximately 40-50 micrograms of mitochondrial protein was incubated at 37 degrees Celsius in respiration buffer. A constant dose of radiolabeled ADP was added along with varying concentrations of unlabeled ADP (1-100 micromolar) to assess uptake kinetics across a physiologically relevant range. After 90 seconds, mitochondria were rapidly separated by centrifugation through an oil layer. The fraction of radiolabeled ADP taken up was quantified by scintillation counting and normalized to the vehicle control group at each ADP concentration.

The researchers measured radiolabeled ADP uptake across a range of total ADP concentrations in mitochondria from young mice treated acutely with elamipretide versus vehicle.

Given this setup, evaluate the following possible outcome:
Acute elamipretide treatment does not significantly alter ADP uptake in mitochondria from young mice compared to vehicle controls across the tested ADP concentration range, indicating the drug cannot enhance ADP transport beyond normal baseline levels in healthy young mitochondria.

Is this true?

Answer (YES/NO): YES